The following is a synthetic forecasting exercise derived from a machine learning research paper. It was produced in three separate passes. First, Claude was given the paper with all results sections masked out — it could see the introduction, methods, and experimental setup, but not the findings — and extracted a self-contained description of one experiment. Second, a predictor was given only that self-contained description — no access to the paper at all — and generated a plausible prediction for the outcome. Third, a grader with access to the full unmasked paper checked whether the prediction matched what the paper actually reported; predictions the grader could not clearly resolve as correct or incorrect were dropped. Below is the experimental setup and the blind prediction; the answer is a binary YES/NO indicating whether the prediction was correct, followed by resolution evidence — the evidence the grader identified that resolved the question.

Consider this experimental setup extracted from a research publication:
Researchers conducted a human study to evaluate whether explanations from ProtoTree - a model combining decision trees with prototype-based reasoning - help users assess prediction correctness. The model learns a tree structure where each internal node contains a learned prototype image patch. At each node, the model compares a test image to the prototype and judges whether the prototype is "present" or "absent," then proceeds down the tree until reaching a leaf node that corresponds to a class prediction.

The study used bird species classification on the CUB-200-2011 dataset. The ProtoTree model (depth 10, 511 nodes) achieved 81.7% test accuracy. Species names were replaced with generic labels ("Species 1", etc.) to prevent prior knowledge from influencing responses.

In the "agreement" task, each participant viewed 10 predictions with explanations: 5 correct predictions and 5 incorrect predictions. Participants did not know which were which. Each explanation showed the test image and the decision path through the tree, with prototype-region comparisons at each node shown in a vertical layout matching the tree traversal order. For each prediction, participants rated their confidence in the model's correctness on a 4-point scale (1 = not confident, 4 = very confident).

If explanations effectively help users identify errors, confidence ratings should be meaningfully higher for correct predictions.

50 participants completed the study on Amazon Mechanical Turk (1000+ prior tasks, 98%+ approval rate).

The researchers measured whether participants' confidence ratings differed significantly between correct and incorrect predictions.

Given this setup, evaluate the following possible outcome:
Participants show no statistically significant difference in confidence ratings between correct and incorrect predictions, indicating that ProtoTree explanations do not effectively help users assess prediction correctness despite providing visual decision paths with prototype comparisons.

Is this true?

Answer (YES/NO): YES